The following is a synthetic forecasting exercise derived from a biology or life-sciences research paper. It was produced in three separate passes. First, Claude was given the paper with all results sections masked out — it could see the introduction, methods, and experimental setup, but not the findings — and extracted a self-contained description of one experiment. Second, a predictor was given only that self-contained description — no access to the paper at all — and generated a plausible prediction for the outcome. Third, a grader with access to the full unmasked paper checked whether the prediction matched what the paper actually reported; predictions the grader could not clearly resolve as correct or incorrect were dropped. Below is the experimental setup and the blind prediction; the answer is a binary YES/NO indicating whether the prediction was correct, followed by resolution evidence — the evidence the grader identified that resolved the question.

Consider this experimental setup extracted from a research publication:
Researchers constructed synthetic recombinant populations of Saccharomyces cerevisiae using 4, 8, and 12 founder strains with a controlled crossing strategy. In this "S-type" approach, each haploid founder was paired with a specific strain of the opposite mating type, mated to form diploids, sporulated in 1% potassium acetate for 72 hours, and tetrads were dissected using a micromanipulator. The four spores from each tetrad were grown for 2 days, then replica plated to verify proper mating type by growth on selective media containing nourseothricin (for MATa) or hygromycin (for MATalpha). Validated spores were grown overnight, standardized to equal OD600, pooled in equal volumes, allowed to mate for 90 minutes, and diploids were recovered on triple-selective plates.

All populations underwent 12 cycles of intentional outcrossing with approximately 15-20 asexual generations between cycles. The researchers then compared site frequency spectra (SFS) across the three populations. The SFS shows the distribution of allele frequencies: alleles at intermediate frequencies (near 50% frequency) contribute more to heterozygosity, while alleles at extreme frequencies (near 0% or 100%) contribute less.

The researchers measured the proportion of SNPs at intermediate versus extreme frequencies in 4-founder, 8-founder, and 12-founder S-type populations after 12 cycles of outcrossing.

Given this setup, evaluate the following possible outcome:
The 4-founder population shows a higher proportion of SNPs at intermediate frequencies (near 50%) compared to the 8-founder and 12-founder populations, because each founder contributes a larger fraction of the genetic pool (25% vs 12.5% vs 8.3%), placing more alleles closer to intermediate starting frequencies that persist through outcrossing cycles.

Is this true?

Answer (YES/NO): NO